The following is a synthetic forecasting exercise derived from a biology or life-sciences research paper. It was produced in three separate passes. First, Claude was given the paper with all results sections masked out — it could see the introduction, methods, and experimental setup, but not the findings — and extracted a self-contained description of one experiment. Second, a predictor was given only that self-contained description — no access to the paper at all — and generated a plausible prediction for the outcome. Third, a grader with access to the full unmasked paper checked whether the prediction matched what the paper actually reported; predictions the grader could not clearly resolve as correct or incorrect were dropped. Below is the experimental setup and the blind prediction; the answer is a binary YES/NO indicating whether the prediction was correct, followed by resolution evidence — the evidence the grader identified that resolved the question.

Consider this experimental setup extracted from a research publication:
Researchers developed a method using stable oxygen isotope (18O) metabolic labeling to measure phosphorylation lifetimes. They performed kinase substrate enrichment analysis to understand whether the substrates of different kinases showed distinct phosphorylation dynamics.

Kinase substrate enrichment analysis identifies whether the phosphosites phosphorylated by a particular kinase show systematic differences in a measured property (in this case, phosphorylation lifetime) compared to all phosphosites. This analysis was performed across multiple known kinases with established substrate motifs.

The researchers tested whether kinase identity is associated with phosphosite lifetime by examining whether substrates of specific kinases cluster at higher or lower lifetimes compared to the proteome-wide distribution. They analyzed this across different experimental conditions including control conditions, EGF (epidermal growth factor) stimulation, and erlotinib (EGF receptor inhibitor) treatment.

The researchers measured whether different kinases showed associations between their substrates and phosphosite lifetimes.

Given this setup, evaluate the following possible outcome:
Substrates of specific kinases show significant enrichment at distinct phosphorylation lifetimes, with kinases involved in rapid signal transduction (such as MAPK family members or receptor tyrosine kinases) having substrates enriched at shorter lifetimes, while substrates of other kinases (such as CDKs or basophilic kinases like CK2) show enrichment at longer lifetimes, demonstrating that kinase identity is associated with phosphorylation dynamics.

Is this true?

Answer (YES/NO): YES